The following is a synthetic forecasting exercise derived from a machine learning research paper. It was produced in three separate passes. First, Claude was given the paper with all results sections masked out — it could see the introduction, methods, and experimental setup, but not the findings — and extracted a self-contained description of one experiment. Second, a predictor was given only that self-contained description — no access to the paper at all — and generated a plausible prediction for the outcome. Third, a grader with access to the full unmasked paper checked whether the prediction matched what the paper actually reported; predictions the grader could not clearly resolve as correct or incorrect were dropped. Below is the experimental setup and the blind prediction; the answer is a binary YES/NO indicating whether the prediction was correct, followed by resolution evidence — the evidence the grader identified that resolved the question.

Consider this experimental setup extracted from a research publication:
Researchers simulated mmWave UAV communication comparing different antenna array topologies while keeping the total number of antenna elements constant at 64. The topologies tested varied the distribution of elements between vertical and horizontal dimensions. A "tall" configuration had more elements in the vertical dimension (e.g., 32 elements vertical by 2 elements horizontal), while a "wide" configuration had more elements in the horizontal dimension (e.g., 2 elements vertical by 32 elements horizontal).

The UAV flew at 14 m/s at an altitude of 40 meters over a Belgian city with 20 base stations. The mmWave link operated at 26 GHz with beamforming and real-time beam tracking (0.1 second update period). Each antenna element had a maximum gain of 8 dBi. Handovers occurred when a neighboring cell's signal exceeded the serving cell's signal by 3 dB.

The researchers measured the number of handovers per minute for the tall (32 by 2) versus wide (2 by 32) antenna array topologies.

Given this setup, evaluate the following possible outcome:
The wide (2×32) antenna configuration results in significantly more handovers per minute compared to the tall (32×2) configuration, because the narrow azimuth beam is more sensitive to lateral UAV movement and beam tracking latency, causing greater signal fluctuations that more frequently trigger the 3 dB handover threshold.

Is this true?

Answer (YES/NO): YES